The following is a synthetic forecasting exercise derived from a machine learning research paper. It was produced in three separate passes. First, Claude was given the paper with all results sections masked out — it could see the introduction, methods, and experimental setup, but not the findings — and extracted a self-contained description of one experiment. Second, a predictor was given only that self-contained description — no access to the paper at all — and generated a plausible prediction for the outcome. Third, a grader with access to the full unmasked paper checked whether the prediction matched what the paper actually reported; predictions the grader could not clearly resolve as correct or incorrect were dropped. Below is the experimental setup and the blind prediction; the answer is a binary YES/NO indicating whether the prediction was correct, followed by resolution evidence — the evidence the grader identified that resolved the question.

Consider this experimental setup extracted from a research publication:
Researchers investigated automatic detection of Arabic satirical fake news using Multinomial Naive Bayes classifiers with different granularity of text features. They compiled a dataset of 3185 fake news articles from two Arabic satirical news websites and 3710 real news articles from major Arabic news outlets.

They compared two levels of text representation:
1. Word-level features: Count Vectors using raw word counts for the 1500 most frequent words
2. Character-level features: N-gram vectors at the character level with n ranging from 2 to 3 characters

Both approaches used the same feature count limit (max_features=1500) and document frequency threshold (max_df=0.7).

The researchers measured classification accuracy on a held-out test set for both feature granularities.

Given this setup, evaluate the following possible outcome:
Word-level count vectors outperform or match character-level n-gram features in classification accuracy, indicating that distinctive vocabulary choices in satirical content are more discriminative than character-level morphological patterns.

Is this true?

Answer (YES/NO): YES